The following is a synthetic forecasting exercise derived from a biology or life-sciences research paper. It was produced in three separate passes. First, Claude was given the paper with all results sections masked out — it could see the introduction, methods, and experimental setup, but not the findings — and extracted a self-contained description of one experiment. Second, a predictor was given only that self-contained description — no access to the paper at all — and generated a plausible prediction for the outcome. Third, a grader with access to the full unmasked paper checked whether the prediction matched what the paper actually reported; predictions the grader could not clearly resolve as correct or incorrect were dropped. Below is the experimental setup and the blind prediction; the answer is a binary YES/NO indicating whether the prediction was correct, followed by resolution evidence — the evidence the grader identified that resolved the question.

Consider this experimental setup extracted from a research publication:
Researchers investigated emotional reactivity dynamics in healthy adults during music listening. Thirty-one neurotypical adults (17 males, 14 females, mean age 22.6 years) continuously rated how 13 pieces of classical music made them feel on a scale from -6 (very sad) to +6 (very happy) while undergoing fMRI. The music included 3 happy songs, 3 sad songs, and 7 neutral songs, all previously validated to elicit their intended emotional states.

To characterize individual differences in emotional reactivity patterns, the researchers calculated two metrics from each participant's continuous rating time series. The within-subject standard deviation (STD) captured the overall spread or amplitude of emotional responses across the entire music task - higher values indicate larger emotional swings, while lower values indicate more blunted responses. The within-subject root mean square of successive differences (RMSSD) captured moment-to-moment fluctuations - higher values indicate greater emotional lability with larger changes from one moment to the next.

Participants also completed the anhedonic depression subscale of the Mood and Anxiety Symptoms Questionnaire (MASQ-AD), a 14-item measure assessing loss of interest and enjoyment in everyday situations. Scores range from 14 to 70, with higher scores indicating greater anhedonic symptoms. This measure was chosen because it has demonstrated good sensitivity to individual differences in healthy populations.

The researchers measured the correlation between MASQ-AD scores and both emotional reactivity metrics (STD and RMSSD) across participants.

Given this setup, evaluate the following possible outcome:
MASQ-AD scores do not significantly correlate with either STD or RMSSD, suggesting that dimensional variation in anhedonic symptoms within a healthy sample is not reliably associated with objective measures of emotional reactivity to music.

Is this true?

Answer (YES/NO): NO